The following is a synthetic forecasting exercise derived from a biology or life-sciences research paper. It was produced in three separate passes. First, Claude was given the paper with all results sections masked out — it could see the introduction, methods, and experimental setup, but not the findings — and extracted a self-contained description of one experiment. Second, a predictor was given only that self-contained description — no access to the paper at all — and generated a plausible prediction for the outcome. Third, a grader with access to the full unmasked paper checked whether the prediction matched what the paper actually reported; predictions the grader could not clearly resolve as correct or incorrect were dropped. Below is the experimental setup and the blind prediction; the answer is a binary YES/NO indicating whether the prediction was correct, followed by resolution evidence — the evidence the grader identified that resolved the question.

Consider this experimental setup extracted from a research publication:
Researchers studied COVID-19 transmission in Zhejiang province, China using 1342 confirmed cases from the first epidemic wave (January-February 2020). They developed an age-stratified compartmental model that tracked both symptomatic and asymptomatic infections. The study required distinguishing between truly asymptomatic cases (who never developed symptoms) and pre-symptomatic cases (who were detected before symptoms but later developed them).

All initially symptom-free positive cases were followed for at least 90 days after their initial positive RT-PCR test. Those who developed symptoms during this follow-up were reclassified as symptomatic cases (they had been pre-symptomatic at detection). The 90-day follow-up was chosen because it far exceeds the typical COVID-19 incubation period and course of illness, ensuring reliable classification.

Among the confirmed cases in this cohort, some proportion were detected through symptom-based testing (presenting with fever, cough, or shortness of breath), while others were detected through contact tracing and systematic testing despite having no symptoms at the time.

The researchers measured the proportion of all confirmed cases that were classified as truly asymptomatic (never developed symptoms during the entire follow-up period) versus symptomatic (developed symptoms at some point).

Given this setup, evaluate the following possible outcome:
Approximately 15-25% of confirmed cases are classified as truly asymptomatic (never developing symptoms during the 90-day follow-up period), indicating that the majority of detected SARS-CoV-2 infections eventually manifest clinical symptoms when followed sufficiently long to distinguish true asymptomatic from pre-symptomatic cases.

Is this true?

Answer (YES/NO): NO